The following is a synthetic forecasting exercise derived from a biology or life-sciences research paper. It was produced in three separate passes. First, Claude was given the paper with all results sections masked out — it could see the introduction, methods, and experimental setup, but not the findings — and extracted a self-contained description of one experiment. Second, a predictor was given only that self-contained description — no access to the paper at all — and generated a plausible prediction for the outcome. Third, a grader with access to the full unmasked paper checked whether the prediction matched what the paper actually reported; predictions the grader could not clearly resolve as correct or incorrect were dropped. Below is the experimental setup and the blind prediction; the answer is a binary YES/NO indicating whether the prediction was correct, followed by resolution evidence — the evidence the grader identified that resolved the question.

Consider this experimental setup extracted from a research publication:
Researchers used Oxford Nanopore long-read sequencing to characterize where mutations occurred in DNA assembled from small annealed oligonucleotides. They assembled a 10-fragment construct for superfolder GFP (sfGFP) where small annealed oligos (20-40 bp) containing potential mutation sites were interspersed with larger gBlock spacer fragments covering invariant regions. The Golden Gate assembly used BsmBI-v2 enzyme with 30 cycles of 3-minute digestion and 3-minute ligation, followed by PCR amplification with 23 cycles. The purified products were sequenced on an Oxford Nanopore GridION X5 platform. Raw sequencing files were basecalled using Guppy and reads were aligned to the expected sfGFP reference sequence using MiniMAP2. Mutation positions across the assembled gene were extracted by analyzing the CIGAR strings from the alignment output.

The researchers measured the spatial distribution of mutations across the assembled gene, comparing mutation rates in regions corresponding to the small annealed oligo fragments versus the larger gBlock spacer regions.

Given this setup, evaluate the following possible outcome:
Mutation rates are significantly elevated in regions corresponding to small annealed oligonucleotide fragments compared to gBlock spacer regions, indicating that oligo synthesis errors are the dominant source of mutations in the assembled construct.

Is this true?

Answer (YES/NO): NO